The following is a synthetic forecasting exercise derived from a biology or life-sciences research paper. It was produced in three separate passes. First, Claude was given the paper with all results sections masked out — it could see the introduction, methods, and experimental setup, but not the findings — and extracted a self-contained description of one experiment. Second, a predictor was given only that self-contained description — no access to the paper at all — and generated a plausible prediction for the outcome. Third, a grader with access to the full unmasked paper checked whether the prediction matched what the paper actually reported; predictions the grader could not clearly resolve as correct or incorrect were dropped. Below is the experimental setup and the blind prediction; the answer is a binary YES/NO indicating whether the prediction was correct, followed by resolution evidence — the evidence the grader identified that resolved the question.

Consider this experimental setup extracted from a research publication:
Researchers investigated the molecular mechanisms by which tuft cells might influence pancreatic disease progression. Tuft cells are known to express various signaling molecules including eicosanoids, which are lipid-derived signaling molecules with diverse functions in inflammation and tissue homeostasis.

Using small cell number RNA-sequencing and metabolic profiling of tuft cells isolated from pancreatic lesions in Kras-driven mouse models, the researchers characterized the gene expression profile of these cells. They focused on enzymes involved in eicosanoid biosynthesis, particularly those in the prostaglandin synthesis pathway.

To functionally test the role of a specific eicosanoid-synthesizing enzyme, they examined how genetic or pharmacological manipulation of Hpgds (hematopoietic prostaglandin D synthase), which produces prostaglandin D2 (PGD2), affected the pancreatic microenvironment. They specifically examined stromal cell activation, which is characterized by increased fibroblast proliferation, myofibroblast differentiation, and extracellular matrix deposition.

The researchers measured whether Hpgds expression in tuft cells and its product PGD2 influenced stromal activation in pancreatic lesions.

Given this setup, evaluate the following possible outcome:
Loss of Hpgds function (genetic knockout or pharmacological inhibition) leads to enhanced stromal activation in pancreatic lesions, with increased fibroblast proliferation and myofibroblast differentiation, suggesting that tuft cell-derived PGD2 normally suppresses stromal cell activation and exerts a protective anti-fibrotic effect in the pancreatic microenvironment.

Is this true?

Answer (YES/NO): YES